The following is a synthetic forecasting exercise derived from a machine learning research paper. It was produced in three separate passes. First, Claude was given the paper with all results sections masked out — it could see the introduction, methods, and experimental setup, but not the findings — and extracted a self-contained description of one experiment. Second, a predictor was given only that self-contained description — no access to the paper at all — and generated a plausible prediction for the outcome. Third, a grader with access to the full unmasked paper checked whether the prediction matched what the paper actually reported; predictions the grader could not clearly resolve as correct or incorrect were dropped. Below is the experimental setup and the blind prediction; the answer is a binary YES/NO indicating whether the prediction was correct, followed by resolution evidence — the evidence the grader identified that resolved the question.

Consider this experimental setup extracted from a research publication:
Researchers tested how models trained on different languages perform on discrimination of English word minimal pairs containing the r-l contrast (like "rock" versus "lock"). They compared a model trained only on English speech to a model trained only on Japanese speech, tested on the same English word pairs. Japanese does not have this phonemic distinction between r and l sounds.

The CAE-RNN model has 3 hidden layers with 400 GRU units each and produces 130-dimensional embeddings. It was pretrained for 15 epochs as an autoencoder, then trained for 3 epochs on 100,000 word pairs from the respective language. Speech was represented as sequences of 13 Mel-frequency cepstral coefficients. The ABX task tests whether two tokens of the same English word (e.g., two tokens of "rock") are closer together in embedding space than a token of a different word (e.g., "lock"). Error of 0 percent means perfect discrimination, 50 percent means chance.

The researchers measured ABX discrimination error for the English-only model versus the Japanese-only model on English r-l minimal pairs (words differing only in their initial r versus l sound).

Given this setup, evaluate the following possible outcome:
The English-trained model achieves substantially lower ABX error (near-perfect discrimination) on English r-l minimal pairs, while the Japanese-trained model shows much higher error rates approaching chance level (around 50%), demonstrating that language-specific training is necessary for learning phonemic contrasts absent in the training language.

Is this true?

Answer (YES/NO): NO